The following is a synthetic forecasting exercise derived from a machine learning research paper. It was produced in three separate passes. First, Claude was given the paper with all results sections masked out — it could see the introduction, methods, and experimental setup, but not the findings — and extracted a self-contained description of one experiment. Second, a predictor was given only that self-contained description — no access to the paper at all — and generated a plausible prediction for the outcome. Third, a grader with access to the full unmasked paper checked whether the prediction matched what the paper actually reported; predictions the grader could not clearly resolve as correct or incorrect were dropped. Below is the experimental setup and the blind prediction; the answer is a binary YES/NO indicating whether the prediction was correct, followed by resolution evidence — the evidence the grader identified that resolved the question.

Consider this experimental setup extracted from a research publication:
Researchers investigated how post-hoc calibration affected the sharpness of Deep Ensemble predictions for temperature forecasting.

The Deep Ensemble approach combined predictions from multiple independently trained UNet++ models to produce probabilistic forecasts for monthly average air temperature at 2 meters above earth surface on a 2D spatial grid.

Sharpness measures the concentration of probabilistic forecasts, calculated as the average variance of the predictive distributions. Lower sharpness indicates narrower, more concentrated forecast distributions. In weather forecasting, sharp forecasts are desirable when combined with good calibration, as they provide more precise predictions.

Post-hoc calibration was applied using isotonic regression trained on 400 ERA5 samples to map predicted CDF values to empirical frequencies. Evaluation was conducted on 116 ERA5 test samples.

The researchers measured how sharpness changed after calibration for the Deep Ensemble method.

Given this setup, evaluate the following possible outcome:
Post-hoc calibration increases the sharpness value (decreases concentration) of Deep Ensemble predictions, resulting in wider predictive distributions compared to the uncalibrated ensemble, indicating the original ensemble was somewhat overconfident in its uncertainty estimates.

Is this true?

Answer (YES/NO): YES